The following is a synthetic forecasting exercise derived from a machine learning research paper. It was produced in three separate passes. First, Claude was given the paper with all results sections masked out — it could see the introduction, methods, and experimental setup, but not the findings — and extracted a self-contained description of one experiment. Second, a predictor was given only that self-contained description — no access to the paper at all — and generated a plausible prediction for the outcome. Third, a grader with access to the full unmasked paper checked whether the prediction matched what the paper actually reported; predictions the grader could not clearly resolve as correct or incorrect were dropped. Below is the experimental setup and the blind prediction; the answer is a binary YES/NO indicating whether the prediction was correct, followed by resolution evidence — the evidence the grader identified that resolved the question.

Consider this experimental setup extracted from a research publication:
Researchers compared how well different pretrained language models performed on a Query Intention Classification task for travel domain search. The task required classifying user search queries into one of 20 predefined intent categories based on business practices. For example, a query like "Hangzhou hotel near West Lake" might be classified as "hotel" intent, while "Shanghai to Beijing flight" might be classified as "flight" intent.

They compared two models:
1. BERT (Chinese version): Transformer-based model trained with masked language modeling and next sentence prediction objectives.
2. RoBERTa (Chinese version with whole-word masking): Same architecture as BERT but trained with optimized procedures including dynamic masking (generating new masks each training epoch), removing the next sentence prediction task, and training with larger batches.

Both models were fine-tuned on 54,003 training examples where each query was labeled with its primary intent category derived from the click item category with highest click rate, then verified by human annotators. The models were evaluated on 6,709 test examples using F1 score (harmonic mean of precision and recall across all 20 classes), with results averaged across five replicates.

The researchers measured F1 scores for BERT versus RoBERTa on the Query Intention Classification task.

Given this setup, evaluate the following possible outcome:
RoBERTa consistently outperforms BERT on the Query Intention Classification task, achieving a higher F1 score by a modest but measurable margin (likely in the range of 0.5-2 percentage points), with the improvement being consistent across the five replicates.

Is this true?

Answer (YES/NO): NO